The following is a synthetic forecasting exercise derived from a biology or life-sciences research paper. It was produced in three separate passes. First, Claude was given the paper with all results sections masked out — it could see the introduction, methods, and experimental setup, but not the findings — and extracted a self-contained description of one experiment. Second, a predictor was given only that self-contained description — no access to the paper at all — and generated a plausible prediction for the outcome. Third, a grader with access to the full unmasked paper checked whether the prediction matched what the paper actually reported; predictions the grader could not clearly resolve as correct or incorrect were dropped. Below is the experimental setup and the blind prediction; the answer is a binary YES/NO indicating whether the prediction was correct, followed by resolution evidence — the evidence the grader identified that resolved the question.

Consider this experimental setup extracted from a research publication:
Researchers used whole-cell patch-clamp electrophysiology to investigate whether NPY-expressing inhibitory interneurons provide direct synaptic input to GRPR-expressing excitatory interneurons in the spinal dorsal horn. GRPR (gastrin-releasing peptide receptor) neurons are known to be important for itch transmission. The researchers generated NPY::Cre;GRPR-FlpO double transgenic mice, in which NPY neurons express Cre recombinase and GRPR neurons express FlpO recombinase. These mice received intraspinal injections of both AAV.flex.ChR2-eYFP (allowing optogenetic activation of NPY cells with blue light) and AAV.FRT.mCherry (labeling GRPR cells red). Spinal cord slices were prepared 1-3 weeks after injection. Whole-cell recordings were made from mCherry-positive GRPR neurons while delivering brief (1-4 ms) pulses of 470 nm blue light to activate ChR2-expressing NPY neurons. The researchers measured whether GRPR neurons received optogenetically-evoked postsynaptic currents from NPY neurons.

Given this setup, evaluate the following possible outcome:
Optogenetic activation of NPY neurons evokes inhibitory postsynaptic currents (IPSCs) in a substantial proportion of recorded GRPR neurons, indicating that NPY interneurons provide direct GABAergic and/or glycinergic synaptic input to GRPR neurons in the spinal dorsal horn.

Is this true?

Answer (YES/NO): YES